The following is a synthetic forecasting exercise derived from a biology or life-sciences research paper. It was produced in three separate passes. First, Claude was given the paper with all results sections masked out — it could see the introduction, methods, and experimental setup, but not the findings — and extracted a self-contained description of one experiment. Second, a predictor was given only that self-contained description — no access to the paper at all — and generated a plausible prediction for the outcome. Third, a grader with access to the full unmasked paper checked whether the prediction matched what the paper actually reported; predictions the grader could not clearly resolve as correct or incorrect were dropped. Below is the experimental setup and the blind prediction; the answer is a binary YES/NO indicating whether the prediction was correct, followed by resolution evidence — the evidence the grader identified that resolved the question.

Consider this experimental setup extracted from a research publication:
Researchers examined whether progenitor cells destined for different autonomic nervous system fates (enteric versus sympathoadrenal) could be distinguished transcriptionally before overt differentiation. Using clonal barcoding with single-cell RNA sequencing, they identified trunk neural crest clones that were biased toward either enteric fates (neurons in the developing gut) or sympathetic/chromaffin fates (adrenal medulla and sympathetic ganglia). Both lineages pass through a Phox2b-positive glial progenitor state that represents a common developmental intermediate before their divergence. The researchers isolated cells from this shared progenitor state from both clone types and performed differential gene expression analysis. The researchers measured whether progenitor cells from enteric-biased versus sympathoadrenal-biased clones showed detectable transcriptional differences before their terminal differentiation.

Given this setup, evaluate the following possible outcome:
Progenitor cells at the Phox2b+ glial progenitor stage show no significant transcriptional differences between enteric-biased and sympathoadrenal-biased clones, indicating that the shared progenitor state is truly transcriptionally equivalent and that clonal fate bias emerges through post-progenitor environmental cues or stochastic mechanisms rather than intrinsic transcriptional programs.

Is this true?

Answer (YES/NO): NO